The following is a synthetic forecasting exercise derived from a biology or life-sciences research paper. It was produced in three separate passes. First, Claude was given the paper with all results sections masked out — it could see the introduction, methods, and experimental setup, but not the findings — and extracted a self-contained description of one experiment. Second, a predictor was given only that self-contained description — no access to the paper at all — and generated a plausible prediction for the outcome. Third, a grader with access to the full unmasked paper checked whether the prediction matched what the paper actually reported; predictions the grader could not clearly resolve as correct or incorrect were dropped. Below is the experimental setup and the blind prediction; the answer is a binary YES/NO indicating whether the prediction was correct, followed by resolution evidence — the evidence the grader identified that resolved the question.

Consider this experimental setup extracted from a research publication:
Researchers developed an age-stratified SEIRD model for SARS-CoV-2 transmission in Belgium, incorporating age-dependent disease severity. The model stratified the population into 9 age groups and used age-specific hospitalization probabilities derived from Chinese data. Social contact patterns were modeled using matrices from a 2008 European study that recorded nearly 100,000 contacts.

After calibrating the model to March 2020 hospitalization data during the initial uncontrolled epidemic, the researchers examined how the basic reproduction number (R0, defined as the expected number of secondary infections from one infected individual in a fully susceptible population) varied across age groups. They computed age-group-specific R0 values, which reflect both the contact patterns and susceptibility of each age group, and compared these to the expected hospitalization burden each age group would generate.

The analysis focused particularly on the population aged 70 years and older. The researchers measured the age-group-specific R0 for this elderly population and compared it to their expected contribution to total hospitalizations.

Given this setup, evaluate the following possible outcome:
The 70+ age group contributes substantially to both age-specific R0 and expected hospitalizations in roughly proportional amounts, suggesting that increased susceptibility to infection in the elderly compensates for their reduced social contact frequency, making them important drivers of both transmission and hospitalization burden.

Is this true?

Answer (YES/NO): NO